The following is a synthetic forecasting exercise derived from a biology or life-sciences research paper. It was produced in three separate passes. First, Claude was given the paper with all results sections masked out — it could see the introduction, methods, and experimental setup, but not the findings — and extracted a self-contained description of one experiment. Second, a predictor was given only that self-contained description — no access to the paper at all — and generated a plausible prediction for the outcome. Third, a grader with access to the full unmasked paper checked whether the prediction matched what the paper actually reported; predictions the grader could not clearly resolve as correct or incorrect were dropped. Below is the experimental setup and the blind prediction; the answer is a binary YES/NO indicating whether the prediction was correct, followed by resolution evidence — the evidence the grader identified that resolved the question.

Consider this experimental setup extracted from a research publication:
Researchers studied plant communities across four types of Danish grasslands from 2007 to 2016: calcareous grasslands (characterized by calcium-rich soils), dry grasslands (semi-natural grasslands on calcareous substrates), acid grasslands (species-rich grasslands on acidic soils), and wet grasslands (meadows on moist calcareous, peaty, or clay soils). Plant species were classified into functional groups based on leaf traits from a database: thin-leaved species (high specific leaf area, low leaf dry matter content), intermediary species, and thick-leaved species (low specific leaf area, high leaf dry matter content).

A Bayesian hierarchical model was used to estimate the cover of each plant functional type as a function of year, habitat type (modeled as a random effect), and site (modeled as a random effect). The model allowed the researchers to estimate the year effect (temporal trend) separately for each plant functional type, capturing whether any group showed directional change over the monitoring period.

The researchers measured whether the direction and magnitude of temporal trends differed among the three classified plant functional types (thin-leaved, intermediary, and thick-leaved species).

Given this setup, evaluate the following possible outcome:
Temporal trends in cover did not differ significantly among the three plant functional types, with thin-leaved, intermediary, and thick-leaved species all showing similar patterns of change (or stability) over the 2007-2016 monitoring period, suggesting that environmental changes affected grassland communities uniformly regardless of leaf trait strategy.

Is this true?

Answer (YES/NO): YES